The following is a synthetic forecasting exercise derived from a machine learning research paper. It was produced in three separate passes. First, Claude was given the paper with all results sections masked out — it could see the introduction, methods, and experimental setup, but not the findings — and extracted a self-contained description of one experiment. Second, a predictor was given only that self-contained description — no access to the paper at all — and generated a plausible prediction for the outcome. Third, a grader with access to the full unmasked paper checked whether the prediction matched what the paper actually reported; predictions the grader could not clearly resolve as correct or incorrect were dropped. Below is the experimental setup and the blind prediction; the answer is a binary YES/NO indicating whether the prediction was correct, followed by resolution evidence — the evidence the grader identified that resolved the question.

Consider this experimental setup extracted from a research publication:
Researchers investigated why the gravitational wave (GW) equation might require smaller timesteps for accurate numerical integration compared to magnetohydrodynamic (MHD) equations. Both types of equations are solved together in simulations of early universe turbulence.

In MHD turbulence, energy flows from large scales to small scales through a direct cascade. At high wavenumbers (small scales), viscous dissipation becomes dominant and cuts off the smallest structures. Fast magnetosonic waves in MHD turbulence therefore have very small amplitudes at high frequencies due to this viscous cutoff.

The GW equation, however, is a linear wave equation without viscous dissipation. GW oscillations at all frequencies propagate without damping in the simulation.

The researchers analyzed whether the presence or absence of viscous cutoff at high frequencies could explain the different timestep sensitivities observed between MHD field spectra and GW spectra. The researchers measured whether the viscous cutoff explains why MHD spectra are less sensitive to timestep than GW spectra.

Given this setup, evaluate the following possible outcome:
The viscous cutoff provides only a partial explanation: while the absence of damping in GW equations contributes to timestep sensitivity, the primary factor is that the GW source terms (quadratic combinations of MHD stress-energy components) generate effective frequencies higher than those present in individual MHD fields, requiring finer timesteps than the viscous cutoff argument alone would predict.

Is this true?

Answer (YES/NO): NO